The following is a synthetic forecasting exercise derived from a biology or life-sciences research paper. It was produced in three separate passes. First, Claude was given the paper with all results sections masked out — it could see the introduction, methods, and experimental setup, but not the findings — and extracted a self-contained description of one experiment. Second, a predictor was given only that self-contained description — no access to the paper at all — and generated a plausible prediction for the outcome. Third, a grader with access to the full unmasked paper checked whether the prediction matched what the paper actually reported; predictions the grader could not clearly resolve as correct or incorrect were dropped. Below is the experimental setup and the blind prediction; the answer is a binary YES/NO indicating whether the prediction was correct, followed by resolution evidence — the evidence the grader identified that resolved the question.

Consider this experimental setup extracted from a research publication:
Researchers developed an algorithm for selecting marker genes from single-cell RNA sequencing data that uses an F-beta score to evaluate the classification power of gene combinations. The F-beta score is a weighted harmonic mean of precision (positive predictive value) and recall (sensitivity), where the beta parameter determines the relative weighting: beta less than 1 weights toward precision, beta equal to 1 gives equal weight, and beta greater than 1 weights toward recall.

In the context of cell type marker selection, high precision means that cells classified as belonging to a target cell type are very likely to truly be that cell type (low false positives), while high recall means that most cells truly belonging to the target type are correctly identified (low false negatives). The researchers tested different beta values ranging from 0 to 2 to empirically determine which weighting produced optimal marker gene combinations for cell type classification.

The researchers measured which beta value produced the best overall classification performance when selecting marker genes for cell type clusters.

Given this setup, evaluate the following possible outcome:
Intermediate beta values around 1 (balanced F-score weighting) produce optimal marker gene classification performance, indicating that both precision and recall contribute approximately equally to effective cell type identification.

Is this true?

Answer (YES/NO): NO